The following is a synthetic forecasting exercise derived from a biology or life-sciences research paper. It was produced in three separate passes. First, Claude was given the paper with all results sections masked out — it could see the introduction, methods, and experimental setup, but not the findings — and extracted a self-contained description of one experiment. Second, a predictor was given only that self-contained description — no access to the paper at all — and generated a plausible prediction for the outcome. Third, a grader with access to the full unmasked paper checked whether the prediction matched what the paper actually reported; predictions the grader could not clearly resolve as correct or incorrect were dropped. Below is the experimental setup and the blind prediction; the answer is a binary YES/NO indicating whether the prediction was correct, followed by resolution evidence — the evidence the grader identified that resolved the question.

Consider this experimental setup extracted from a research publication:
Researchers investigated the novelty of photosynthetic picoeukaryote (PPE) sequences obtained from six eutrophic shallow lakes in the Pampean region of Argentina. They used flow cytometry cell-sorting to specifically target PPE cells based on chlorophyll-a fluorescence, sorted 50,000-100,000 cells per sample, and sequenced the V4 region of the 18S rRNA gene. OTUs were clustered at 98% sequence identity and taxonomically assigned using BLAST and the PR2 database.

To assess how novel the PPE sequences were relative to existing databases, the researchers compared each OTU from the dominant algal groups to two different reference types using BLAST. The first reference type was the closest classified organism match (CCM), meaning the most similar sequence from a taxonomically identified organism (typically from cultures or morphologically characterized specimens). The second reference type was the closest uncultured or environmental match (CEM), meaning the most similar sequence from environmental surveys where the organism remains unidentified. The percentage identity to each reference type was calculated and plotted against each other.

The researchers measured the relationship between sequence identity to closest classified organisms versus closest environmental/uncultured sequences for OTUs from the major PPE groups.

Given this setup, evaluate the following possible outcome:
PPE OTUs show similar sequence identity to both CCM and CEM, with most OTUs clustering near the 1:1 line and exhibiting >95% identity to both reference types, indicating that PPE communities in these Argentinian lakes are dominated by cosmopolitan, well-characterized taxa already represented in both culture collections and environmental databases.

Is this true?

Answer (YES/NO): NO